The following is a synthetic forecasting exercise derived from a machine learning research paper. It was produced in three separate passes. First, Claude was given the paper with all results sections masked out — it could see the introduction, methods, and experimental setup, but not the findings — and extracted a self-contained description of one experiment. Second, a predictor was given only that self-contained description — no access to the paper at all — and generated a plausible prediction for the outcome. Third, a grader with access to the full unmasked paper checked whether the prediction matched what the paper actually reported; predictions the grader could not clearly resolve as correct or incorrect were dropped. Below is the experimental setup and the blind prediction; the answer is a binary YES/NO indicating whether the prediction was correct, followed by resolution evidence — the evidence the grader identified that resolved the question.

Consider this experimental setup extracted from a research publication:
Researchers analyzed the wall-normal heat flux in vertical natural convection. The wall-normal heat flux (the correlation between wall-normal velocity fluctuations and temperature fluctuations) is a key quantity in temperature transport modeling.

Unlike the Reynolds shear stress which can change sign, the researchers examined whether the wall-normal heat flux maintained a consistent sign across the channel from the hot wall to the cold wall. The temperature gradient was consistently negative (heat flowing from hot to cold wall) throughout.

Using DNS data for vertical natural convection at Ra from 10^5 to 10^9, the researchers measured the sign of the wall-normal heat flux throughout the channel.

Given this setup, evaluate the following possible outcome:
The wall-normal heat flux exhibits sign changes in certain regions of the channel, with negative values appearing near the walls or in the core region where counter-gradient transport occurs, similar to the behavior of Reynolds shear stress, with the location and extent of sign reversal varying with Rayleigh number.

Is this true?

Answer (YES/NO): NO